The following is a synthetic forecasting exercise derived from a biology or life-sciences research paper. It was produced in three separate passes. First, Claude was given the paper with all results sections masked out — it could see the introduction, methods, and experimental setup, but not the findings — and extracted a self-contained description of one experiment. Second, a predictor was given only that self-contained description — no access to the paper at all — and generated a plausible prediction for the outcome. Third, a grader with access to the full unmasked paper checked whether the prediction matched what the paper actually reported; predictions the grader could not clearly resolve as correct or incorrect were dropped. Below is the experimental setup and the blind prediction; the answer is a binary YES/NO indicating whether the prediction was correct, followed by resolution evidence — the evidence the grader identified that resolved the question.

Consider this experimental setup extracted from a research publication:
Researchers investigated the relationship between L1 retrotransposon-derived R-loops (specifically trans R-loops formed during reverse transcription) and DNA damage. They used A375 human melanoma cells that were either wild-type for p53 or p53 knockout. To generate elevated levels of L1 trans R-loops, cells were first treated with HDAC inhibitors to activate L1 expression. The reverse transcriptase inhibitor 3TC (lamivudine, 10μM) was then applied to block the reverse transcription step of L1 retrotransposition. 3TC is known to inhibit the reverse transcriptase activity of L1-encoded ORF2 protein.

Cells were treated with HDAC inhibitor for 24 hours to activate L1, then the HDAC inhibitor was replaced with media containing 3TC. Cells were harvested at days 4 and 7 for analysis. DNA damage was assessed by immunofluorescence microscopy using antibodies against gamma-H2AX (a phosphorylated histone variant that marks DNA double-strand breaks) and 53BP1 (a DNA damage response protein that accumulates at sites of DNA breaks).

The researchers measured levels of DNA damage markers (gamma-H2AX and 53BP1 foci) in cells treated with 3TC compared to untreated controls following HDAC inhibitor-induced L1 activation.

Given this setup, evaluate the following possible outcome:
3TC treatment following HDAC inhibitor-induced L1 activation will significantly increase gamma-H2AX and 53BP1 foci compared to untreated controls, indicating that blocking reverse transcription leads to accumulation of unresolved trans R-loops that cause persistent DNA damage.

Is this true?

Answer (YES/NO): NO